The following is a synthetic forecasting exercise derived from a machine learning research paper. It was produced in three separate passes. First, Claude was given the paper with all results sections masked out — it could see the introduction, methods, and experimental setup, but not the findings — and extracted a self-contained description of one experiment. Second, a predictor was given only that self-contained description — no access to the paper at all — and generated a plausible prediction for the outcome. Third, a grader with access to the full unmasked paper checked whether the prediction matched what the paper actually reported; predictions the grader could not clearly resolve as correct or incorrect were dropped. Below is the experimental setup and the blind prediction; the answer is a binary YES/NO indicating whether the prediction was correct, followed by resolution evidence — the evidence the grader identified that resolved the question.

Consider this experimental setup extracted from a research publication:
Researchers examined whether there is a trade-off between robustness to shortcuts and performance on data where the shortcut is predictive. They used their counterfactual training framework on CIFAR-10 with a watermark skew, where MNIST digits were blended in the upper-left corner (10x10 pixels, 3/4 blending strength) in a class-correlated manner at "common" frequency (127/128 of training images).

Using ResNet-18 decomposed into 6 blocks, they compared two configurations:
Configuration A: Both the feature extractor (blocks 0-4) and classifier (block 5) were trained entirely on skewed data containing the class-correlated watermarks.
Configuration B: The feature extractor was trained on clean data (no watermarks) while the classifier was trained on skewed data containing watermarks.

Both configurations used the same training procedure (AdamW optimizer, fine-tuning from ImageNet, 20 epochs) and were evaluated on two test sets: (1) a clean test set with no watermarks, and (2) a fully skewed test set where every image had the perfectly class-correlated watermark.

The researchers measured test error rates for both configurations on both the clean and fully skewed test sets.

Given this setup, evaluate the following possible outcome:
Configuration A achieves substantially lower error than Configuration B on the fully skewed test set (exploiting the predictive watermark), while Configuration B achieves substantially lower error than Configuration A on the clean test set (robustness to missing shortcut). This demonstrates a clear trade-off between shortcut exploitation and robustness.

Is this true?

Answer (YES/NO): YES